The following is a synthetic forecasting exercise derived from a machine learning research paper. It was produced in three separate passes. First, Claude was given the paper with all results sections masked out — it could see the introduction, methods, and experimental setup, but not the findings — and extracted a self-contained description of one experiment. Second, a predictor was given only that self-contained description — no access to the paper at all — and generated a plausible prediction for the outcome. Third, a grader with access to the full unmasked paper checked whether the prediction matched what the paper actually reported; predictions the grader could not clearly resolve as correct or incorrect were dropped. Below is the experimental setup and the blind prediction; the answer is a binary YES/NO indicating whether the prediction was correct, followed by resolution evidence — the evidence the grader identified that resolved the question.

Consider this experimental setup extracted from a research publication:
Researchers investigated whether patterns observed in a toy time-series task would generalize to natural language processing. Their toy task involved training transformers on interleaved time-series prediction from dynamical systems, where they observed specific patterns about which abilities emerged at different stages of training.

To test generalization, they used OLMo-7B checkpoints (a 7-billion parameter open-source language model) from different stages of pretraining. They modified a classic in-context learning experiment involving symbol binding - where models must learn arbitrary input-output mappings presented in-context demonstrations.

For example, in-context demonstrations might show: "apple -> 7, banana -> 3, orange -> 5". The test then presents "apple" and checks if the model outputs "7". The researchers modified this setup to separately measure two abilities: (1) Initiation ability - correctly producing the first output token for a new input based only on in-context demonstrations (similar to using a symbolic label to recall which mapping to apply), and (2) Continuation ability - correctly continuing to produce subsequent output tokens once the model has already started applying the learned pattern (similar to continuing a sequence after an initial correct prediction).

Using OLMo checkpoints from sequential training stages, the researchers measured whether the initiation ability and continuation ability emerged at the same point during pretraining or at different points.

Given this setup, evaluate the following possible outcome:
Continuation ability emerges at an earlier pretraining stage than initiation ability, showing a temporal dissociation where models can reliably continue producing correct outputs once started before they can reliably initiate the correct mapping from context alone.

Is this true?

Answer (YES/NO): YES